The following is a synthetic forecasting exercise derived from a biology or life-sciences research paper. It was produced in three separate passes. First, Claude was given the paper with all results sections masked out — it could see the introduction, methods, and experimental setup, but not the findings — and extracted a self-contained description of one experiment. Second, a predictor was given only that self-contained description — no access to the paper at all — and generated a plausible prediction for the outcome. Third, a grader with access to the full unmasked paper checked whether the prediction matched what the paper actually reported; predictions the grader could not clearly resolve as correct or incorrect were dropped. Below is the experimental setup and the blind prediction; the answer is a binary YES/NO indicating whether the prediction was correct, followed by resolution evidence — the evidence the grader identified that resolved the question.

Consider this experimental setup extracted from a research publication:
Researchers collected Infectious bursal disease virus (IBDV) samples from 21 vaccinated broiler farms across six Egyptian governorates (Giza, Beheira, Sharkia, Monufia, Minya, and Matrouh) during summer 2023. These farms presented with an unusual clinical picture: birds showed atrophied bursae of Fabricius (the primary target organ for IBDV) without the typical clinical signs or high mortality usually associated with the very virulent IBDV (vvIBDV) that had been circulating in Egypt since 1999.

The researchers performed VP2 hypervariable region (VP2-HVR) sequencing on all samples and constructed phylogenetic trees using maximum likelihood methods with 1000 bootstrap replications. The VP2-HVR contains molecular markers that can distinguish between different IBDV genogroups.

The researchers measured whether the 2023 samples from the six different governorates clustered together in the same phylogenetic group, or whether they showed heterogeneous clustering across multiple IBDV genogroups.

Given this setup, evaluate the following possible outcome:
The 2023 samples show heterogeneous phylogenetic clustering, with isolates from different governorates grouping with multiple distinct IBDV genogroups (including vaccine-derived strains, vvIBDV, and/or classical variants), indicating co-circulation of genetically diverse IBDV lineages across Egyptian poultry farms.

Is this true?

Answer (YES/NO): NO